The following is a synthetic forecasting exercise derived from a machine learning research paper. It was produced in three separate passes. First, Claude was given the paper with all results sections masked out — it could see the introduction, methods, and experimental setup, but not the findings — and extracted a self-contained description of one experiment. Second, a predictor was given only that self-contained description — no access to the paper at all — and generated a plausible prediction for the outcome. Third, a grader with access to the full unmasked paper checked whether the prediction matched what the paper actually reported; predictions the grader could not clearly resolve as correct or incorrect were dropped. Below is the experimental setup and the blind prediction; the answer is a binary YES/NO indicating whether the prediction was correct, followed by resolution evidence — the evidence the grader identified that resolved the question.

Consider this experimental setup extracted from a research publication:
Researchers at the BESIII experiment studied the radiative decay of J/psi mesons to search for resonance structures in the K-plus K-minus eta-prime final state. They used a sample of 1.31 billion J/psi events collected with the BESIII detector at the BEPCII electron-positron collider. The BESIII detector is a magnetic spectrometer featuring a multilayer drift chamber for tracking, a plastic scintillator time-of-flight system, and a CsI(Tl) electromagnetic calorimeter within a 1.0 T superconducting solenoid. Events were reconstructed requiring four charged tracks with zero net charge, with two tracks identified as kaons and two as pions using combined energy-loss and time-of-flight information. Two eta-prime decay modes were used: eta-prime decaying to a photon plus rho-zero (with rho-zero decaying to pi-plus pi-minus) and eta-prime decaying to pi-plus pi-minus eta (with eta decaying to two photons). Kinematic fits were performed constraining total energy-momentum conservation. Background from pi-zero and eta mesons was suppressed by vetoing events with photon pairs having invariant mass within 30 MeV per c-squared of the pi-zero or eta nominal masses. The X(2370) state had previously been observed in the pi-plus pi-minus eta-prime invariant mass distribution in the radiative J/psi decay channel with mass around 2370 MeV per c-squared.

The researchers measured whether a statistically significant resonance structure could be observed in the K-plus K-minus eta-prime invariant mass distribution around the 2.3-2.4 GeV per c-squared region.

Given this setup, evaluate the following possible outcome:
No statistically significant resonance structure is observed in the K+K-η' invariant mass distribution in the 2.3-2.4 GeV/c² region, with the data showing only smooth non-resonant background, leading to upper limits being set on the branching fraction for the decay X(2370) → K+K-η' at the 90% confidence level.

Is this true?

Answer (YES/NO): NO